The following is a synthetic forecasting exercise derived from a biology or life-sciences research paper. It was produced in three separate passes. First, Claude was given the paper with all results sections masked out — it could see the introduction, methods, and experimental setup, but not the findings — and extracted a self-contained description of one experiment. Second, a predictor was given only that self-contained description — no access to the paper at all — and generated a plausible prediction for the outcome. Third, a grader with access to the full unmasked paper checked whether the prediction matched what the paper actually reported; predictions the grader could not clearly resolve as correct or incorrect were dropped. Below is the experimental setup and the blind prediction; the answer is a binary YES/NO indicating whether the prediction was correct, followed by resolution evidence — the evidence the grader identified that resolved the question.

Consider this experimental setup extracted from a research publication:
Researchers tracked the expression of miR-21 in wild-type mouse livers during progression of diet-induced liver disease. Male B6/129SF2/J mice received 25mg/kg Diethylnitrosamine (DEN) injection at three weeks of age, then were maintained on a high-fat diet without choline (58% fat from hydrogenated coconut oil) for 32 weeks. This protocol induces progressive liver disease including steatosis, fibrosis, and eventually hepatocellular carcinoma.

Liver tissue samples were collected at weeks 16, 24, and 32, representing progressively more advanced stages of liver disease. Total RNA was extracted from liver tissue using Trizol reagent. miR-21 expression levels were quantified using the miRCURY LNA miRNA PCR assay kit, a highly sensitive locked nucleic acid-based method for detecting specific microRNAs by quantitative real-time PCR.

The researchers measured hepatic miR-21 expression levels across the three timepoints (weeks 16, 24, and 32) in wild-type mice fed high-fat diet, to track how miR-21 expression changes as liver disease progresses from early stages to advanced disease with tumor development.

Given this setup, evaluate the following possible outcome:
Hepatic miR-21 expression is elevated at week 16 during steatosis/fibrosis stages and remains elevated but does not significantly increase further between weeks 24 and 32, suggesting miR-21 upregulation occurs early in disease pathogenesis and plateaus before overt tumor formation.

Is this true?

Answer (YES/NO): NO